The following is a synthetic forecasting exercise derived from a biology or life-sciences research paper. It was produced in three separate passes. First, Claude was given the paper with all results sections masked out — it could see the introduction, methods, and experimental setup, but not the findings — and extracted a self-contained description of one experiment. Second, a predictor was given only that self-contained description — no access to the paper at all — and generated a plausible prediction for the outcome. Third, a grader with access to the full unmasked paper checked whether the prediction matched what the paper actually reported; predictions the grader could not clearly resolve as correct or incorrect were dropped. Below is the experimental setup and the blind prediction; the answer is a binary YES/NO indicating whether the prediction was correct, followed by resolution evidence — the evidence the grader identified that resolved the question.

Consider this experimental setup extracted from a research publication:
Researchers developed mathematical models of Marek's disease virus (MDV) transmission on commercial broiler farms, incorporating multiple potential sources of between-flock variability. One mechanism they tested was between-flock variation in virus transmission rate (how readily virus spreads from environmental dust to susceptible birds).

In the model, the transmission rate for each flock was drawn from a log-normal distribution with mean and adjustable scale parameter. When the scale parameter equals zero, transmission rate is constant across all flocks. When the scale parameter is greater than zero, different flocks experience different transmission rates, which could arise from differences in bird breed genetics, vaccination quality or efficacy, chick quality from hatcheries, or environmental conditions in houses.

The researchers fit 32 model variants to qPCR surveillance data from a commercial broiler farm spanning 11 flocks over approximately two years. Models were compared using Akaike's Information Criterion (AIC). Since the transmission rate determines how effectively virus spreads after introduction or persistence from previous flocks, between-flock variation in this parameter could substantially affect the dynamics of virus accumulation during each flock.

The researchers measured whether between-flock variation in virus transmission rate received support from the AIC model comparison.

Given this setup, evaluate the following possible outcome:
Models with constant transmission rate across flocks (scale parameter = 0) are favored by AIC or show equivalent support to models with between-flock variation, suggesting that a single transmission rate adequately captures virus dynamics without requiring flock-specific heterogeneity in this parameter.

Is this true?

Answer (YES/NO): NO